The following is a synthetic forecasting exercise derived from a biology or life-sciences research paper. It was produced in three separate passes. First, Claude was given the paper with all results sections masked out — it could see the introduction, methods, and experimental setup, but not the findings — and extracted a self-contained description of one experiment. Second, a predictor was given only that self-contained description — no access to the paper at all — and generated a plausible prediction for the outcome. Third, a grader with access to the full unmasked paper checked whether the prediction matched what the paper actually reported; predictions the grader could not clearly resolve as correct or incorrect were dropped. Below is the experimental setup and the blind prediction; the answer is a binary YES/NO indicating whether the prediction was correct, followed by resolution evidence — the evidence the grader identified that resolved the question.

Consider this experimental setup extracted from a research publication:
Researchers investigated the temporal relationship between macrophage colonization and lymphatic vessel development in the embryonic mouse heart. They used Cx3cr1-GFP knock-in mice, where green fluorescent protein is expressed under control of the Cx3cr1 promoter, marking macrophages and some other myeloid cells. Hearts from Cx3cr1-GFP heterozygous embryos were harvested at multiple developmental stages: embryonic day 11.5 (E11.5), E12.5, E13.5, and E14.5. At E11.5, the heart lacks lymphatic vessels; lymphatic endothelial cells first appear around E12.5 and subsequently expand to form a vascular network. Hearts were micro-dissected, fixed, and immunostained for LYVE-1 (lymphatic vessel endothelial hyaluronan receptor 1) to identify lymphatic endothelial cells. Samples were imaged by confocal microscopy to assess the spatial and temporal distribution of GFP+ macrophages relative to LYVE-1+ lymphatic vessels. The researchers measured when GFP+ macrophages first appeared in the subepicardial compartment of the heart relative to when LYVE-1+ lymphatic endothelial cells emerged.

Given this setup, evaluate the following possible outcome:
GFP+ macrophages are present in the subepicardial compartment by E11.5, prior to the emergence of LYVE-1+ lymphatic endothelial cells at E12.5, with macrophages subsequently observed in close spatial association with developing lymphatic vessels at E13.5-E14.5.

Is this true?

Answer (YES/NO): YES